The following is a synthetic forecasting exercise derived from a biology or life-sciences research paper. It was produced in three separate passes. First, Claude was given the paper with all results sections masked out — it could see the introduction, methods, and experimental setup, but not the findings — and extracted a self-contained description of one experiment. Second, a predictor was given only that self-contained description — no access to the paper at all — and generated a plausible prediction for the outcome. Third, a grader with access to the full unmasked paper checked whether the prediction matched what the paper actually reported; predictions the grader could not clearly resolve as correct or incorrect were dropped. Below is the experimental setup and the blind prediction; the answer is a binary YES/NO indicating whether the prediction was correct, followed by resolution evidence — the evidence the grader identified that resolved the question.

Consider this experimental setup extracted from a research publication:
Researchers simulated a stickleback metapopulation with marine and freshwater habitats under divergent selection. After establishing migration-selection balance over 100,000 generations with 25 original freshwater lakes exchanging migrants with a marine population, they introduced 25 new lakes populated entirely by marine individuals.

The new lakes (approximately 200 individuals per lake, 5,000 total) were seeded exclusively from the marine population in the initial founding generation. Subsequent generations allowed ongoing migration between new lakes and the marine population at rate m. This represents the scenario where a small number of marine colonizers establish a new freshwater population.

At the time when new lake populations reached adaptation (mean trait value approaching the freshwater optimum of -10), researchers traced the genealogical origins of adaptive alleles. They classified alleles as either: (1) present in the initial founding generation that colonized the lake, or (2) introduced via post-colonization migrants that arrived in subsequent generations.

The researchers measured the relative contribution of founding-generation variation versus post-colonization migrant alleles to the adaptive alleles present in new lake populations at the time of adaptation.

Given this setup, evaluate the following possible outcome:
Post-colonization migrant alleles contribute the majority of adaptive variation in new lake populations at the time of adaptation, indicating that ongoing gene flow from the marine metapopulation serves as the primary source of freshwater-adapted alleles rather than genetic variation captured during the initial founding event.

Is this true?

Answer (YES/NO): NO